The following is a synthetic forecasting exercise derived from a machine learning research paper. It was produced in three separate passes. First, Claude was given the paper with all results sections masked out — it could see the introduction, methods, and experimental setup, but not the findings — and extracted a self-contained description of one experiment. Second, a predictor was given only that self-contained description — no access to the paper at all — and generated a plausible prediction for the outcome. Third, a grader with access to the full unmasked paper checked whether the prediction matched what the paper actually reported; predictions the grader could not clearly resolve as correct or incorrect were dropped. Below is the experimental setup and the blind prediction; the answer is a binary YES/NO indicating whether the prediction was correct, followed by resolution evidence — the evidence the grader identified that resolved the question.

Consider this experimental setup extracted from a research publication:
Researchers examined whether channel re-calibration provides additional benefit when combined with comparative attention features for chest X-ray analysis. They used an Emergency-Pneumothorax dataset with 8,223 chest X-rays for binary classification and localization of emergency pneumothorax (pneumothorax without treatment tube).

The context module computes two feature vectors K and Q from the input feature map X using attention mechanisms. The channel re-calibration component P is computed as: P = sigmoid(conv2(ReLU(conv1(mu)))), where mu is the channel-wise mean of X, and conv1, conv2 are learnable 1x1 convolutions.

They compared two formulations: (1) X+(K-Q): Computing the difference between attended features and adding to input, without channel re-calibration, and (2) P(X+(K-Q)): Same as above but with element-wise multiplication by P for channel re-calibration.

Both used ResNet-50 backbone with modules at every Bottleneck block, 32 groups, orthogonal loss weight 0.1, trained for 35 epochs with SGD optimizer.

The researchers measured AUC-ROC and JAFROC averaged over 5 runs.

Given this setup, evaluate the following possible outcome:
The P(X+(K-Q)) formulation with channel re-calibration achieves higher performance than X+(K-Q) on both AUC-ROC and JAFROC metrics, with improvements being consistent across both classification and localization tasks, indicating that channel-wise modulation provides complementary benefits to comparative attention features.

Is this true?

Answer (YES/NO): YES